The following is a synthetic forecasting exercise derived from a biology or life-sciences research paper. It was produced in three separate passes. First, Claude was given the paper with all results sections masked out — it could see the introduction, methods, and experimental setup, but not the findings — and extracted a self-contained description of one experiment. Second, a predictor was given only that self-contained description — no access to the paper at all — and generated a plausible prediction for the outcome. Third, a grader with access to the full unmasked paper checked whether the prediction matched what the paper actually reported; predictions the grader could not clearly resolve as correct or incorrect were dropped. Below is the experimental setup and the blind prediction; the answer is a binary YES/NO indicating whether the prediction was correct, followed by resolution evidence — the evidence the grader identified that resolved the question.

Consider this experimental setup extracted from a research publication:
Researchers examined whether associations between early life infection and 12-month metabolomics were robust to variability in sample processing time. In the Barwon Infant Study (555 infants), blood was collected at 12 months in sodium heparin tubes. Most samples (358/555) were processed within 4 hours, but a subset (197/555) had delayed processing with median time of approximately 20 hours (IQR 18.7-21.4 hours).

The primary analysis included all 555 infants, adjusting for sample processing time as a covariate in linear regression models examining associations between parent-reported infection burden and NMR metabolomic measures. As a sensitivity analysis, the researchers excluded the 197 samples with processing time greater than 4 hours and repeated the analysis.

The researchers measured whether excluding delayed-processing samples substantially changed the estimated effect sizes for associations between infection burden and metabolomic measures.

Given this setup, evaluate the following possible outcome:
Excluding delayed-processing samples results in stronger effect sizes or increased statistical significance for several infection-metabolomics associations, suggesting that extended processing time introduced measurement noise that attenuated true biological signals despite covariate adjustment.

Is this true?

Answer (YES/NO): NO